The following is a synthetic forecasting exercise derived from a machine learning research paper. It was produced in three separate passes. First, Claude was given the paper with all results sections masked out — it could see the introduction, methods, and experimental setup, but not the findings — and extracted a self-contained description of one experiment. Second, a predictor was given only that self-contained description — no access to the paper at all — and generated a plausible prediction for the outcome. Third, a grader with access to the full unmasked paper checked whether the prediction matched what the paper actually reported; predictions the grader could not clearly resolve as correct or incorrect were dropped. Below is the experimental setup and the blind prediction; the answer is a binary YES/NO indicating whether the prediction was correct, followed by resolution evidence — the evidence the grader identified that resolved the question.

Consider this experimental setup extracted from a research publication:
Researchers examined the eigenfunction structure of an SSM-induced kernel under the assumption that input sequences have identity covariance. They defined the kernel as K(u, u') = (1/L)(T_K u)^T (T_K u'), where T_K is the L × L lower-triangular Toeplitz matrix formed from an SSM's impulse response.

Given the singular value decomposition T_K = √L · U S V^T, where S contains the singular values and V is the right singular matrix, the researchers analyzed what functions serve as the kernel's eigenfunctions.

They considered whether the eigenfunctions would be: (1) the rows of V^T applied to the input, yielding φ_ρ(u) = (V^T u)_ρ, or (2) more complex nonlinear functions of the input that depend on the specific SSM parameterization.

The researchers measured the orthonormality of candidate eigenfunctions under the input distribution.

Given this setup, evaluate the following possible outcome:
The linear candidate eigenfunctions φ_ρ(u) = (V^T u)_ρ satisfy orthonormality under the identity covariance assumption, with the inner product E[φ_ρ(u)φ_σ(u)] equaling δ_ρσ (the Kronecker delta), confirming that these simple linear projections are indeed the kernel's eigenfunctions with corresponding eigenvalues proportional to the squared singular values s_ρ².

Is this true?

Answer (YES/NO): YES